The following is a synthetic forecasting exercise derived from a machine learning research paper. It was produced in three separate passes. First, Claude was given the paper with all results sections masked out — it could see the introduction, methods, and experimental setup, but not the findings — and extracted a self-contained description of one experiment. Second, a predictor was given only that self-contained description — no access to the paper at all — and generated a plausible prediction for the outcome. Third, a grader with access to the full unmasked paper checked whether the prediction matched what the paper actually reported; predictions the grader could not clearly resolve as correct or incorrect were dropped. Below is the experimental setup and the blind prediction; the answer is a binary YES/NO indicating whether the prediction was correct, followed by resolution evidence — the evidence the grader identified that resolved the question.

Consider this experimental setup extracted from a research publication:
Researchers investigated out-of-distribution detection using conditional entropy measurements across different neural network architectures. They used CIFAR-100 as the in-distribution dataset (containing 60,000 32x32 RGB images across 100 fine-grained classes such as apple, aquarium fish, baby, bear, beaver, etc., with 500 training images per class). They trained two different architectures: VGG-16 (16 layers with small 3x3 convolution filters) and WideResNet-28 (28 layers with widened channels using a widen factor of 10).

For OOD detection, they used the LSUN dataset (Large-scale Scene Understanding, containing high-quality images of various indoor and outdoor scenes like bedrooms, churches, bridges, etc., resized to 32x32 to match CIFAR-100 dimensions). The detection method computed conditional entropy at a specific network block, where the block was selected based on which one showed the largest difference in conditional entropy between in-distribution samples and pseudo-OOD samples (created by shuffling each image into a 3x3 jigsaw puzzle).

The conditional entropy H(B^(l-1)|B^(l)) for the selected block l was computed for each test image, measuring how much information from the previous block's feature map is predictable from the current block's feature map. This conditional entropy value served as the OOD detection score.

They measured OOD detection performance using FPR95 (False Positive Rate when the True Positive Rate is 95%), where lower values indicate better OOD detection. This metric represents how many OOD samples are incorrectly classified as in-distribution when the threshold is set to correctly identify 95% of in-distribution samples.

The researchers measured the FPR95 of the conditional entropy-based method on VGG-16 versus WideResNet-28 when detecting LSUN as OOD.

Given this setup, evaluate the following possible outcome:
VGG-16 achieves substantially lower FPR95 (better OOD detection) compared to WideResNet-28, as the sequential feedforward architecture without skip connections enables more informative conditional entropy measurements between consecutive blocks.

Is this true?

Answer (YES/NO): NO